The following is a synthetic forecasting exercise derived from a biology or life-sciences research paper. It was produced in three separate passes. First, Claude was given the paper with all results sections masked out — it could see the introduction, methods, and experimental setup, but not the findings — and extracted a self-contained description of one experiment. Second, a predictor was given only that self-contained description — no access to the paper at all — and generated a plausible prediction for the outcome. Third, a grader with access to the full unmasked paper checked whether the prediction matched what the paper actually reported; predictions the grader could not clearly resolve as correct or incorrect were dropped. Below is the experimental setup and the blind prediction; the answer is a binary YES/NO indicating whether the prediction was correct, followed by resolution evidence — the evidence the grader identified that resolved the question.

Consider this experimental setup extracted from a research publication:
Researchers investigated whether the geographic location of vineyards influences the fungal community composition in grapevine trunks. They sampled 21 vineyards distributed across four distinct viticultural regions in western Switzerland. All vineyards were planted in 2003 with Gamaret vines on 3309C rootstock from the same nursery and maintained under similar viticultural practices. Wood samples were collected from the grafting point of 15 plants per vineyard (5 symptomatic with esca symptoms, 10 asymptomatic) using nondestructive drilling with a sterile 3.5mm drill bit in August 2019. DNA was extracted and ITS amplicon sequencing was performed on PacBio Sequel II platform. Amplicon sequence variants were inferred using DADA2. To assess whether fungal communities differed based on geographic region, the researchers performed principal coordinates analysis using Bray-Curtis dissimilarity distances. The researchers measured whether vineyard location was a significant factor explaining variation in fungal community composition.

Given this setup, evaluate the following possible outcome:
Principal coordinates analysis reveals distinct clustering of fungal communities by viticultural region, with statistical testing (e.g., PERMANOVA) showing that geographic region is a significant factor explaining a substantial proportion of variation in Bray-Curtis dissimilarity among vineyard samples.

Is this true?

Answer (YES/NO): NO